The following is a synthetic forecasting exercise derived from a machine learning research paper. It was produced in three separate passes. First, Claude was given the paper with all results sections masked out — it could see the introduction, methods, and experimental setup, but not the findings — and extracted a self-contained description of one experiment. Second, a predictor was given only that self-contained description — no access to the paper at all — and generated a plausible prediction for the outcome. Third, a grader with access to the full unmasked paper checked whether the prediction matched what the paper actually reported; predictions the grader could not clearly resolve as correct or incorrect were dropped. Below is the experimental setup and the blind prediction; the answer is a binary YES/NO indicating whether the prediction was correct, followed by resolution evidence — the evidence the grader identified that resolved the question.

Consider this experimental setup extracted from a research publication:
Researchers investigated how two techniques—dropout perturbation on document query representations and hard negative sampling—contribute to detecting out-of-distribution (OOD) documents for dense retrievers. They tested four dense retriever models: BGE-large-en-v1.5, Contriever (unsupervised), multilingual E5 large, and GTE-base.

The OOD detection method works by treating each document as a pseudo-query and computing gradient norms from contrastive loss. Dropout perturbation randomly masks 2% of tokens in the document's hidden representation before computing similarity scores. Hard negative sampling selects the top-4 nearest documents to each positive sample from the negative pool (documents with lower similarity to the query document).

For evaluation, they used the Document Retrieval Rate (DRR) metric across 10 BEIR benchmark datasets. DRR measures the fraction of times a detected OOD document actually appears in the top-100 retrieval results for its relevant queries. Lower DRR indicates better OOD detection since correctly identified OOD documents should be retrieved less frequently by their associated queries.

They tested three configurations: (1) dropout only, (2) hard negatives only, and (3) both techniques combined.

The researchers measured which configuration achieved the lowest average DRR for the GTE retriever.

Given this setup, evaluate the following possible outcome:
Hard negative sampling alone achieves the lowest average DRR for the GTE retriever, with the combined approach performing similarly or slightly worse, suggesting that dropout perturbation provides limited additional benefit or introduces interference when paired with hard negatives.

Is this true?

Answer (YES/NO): NO